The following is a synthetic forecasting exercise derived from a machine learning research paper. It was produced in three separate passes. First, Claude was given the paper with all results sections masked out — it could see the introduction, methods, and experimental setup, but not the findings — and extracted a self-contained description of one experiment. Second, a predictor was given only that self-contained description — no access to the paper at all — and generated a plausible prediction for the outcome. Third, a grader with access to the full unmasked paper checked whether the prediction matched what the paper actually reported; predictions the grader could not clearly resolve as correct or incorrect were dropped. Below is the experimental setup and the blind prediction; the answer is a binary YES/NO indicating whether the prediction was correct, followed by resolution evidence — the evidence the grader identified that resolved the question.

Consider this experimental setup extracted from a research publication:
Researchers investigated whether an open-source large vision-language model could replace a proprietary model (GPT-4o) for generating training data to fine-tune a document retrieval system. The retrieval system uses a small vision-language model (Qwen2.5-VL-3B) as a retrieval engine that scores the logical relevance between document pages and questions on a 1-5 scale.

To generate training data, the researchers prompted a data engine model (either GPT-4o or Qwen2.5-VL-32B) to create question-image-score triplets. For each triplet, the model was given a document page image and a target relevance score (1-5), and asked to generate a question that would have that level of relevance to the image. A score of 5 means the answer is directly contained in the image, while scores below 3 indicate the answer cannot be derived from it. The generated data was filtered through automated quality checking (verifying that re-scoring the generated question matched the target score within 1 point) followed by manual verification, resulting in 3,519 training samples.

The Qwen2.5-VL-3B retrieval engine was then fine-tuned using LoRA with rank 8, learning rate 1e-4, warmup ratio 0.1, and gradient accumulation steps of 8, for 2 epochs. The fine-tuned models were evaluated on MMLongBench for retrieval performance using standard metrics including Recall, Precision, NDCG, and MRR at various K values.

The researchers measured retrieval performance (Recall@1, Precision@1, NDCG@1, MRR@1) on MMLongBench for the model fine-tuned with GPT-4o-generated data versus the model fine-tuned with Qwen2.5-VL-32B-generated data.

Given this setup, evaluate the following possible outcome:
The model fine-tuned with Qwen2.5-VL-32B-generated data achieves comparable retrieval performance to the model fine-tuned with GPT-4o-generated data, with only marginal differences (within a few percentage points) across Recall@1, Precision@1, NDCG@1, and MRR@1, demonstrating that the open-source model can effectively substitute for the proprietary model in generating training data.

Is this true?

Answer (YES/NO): YES